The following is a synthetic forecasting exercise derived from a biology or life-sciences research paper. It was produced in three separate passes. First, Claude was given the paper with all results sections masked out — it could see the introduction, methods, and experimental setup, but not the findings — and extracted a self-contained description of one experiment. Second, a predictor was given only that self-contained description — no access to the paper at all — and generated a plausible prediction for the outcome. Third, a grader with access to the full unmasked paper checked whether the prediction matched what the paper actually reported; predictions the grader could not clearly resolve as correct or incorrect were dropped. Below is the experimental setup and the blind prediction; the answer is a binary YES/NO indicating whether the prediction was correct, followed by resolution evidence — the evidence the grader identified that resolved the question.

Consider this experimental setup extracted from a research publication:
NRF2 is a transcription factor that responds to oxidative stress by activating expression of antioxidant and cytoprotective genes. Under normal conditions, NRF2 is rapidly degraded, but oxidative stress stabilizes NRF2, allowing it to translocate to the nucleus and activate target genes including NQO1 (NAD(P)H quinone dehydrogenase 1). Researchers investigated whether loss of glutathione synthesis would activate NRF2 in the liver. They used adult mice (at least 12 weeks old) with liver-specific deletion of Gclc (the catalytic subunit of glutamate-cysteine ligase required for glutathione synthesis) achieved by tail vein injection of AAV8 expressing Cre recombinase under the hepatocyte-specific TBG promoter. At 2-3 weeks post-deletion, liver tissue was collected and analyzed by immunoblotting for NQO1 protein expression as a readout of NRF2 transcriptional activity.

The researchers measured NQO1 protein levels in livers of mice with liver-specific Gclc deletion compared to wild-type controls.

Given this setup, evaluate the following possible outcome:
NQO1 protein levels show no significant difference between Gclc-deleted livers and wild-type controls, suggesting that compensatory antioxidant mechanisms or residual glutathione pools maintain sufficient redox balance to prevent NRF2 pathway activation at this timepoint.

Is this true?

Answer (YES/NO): NO